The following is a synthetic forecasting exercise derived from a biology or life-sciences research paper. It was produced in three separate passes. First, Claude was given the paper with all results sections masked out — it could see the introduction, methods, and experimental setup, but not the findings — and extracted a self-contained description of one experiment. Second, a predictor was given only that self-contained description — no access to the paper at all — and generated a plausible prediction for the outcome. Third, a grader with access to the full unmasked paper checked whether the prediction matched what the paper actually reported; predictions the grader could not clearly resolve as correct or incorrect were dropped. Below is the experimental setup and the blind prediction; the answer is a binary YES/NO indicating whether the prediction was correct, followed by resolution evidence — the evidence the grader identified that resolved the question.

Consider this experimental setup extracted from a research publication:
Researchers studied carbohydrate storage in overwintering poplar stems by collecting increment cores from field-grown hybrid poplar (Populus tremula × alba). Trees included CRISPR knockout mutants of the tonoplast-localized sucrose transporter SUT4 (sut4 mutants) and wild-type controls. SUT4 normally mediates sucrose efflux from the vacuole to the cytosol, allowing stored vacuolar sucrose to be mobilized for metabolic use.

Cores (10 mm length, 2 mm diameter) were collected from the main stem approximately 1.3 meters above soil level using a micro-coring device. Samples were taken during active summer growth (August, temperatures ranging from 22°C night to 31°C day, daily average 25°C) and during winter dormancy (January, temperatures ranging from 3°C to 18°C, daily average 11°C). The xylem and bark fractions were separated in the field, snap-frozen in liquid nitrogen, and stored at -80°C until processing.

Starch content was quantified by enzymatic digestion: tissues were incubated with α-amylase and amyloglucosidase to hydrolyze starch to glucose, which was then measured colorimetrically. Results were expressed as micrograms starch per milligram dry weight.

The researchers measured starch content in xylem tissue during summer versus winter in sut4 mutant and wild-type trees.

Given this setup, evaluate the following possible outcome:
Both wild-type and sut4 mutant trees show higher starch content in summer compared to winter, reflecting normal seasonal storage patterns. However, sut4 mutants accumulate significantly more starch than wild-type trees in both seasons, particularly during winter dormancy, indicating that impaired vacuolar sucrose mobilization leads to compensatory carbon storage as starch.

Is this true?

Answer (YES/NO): NO